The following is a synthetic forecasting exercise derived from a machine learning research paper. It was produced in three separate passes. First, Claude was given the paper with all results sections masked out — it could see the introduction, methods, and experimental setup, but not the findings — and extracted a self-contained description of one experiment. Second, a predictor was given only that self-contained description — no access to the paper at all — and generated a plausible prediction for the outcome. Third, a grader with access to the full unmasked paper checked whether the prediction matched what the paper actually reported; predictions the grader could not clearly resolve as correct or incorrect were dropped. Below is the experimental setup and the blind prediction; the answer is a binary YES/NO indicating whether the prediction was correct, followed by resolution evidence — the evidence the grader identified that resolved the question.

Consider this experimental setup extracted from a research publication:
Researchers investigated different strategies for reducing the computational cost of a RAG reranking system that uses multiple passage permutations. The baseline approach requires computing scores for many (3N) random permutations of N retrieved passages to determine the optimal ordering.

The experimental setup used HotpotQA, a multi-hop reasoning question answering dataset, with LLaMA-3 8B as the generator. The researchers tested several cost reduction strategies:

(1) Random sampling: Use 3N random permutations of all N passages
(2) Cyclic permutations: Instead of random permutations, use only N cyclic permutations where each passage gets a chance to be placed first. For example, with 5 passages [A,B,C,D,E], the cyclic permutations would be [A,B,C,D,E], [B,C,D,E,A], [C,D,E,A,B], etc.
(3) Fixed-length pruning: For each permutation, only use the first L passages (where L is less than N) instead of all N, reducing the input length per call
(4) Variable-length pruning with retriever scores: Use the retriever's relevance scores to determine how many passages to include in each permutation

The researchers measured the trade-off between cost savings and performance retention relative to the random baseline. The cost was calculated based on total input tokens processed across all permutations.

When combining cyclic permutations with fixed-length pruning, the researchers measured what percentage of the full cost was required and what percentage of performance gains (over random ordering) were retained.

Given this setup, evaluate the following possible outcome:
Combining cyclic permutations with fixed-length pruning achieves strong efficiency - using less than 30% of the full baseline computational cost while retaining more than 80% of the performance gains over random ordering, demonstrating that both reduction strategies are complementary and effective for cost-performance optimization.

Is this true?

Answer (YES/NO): NO